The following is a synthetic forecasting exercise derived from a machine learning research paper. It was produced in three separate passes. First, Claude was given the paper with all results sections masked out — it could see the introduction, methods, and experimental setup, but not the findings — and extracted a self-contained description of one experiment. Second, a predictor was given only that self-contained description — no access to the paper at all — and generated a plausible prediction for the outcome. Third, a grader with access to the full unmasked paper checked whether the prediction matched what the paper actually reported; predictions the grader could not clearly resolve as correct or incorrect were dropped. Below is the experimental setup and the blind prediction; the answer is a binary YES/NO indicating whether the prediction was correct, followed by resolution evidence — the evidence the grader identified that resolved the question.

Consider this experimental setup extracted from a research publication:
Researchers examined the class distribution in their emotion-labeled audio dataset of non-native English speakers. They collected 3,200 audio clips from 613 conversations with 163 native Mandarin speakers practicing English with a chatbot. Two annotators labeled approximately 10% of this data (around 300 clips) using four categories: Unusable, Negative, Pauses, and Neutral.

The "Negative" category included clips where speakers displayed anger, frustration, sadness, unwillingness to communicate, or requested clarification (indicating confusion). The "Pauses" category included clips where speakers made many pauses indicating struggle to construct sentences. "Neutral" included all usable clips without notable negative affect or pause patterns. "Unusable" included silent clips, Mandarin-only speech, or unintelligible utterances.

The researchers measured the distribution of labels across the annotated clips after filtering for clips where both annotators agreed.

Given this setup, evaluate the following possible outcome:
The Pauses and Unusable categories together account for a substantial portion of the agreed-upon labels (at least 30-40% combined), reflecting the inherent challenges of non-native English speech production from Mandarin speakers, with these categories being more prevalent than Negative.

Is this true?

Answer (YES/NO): NO